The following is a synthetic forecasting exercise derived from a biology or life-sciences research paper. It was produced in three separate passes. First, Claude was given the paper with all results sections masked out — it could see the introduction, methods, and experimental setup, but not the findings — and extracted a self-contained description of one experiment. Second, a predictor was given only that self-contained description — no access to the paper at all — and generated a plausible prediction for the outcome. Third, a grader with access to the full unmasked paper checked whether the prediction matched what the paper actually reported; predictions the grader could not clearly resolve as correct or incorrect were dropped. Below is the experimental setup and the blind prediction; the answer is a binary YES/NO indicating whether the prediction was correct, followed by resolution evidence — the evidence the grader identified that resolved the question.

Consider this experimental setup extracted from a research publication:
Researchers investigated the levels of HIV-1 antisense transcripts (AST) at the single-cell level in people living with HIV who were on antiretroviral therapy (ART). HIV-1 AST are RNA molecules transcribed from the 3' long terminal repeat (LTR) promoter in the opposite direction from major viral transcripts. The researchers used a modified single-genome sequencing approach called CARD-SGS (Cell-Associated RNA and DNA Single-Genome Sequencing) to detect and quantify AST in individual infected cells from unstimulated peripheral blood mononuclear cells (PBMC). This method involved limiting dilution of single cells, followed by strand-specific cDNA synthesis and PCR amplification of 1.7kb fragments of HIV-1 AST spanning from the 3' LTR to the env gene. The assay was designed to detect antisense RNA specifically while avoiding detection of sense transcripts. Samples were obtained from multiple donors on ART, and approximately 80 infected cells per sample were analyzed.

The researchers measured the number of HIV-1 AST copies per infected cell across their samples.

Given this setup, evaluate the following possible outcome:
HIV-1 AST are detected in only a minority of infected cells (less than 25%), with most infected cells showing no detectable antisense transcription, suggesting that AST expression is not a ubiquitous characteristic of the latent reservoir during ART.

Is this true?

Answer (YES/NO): YES